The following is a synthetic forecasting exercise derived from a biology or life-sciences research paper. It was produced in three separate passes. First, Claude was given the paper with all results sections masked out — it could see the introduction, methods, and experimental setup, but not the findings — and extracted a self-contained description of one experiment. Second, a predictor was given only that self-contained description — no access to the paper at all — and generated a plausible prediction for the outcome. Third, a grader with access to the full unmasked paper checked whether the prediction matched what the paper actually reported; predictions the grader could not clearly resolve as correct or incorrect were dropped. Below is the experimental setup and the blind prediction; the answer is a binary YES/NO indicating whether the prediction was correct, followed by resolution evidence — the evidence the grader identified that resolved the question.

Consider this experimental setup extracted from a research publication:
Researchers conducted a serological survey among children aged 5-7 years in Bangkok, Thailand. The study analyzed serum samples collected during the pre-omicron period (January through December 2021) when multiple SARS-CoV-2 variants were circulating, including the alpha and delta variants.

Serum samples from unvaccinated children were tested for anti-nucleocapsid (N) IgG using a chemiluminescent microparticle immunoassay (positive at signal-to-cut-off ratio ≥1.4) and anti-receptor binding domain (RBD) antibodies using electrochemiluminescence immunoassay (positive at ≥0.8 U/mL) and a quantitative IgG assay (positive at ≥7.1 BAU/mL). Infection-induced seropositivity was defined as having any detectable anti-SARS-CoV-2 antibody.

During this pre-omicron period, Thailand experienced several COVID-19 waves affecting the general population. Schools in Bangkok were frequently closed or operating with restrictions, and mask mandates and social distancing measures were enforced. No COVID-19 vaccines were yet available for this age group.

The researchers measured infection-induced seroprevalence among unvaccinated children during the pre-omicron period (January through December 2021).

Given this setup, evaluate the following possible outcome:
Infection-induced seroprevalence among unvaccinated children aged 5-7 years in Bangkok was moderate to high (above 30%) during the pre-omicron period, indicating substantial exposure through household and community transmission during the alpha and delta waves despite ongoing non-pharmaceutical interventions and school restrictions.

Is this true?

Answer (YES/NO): NO